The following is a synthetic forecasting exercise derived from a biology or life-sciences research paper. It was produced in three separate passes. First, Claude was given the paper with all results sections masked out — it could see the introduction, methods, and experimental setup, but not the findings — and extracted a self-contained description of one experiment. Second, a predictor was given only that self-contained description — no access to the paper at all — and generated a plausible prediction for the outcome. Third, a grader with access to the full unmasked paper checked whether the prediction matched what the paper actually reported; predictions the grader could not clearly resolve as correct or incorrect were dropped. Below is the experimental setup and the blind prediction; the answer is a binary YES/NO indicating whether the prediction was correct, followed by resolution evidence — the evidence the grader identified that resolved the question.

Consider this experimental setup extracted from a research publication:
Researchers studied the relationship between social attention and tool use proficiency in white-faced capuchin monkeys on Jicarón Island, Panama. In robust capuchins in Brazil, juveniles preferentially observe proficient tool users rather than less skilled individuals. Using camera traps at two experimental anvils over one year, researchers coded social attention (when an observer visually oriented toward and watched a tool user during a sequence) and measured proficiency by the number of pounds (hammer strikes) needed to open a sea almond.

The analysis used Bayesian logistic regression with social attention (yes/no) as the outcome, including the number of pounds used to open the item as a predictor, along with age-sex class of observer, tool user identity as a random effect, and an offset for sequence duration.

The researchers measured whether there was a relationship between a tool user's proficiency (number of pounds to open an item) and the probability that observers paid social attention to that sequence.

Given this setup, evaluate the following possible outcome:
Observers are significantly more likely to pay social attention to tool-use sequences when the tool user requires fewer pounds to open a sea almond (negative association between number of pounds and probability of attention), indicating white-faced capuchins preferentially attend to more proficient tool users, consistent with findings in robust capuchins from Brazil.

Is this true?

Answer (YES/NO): NO